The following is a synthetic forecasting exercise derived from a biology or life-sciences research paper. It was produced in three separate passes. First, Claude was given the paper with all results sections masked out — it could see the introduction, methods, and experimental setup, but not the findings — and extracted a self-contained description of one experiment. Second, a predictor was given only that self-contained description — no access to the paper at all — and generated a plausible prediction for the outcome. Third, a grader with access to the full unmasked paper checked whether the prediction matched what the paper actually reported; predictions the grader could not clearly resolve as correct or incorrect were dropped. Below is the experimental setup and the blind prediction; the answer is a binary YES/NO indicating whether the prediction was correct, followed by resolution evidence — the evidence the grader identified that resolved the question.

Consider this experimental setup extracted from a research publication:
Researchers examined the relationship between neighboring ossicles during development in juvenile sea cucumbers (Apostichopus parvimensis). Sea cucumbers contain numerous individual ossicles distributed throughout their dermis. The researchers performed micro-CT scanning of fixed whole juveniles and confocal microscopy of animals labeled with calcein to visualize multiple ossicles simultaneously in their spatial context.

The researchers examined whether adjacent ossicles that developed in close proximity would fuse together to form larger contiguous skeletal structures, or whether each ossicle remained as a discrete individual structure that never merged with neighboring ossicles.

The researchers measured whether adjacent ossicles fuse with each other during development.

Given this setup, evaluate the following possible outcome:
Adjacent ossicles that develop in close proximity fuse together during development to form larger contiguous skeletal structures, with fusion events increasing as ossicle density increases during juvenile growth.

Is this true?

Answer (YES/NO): NO